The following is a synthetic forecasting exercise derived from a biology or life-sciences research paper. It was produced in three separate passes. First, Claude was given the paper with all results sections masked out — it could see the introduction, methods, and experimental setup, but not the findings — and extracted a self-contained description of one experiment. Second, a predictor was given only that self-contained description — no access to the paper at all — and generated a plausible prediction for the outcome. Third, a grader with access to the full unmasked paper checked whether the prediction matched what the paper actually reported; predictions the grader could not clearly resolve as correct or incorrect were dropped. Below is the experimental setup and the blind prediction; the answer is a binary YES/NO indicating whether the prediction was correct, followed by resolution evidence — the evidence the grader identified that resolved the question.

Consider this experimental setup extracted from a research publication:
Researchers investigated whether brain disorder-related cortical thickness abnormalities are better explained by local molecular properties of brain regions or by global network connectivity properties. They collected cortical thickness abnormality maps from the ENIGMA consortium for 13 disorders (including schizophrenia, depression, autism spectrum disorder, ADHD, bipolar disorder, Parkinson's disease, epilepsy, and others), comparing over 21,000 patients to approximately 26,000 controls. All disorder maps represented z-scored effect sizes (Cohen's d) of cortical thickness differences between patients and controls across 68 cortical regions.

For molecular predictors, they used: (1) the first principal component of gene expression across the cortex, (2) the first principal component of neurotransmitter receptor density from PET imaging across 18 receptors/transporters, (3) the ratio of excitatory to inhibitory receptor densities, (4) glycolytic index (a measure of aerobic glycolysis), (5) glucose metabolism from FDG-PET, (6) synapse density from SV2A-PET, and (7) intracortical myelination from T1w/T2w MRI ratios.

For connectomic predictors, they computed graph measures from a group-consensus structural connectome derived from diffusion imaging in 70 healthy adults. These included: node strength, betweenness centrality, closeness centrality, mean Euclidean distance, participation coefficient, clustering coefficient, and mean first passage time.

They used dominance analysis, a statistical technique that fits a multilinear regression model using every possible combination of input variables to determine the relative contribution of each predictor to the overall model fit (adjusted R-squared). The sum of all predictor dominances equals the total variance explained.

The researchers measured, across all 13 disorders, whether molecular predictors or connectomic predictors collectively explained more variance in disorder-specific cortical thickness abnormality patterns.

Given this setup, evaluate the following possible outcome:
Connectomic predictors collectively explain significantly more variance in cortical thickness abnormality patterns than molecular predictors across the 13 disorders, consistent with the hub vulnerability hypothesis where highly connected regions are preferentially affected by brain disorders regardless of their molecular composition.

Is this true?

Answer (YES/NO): NO